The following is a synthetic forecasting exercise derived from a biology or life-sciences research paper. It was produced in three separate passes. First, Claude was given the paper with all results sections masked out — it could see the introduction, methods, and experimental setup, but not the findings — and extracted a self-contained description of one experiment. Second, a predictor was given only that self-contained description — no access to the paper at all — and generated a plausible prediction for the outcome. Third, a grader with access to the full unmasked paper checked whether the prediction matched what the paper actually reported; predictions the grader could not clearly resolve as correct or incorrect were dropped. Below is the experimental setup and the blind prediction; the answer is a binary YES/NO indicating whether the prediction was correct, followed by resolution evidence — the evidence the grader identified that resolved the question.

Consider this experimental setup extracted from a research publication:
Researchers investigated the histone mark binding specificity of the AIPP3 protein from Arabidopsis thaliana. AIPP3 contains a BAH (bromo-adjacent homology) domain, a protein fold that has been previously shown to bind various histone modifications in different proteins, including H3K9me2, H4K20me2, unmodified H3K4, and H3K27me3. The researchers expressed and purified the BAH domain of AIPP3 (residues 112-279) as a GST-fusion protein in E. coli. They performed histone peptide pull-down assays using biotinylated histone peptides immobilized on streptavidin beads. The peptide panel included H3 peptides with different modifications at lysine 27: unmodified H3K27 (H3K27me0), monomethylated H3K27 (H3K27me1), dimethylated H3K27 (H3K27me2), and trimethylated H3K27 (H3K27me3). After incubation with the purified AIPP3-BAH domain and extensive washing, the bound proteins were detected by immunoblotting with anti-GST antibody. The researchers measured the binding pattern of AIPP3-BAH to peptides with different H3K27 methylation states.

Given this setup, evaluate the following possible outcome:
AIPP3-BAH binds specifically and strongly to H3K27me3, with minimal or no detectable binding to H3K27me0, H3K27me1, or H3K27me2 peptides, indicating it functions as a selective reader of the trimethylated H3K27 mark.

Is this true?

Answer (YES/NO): NO